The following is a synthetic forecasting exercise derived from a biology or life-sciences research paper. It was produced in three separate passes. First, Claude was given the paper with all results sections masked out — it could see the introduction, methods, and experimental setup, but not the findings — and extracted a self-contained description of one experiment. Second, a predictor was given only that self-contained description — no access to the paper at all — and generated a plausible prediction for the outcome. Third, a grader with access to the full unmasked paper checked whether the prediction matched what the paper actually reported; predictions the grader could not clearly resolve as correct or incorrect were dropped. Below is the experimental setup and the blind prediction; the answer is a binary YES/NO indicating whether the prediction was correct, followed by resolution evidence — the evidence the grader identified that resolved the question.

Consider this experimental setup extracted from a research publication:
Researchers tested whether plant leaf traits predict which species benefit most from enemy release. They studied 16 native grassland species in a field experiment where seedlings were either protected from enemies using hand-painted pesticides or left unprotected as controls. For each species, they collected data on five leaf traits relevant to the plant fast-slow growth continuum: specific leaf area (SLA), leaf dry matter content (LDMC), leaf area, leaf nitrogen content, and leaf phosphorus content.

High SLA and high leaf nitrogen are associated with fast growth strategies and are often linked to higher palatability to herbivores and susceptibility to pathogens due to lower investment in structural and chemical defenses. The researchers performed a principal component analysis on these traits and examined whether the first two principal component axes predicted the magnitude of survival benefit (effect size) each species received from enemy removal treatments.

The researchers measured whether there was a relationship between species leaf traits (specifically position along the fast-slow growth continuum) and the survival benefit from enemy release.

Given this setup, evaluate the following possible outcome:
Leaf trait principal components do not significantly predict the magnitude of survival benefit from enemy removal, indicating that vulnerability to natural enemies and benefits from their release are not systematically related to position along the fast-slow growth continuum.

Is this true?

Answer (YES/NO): NO